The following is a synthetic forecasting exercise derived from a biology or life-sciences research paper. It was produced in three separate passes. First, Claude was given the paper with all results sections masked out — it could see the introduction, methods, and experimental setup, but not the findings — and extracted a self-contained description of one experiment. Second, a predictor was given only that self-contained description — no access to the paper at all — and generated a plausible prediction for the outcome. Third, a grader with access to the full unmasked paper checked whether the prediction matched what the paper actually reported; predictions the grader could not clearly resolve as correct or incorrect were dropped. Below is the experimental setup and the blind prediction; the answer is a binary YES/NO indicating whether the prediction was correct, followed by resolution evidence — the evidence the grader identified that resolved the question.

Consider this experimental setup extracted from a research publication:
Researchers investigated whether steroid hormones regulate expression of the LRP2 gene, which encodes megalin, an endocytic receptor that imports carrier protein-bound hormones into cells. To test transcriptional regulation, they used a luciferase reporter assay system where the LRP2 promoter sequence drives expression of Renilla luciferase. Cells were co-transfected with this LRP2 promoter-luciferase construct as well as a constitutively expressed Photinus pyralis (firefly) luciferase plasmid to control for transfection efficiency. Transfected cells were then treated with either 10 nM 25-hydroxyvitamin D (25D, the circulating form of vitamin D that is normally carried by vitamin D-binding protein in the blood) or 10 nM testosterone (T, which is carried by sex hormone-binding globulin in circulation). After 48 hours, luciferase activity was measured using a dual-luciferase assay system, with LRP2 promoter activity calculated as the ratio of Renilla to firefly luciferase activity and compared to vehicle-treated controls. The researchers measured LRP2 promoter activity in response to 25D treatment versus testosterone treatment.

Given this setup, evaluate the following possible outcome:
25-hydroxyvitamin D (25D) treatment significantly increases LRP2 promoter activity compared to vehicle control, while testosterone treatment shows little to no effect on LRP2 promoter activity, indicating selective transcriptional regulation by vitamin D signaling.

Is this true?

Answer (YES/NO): NO